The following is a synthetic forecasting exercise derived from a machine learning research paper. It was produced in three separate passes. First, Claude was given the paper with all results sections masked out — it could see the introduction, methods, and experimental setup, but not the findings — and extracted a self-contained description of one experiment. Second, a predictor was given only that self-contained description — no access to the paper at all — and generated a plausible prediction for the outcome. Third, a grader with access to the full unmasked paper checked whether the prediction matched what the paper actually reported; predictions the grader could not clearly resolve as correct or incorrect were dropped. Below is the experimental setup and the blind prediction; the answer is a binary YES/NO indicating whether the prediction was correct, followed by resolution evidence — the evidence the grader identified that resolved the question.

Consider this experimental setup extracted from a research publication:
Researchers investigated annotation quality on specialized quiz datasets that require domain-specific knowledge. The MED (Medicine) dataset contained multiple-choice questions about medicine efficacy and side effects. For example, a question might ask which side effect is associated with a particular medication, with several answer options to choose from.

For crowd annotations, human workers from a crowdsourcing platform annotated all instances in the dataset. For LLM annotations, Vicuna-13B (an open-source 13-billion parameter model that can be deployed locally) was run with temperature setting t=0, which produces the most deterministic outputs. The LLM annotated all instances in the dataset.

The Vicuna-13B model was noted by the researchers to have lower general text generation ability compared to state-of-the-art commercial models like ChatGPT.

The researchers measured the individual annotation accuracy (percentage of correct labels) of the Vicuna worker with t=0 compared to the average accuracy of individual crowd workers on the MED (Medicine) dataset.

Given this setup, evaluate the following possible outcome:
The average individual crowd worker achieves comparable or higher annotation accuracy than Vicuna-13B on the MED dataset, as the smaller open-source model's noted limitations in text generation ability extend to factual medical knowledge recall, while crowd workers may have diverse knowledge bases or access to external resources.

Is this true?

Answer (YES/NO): YES